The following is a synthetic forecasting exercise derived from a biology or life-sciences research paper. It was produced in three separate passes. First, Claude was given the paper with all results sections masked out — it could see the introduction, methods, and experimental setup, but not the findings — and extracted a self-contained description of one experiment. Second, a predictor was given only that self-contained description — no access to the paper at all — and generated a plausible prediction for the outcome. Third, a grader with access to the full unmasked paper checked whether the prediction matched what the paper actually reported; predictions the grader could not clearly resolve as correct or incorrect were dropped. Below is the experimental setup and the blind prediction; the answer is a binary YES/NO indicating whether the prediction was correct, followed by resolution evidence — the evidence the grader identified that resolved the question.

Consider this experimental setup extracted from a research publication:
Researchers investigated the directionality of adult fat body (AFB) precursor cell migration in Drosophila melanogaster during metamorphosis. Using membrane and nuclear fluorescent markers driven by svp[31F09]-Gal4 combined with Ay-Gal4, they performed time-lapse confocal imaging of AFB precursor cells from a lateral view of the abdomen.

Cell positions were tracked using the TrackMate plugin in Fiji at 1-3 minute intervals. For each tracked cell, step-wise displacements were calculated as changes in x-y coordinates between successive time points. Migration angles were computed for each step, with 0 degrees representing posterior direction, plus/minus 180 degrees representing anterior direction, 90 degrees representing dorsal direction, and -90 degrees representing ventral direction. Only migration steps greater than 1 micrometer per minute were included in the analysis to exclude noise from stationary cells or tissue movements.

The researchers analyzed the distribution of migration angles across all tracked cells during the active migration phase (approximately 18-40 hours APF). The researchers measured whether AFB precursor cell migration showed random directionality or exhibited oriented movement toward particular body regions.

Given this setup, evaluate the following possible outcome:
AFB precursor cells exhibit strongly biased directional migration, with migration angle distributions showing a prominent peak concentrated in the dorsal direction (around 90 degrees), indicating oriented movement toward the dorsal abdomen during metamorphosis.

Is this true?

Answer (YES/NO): NO